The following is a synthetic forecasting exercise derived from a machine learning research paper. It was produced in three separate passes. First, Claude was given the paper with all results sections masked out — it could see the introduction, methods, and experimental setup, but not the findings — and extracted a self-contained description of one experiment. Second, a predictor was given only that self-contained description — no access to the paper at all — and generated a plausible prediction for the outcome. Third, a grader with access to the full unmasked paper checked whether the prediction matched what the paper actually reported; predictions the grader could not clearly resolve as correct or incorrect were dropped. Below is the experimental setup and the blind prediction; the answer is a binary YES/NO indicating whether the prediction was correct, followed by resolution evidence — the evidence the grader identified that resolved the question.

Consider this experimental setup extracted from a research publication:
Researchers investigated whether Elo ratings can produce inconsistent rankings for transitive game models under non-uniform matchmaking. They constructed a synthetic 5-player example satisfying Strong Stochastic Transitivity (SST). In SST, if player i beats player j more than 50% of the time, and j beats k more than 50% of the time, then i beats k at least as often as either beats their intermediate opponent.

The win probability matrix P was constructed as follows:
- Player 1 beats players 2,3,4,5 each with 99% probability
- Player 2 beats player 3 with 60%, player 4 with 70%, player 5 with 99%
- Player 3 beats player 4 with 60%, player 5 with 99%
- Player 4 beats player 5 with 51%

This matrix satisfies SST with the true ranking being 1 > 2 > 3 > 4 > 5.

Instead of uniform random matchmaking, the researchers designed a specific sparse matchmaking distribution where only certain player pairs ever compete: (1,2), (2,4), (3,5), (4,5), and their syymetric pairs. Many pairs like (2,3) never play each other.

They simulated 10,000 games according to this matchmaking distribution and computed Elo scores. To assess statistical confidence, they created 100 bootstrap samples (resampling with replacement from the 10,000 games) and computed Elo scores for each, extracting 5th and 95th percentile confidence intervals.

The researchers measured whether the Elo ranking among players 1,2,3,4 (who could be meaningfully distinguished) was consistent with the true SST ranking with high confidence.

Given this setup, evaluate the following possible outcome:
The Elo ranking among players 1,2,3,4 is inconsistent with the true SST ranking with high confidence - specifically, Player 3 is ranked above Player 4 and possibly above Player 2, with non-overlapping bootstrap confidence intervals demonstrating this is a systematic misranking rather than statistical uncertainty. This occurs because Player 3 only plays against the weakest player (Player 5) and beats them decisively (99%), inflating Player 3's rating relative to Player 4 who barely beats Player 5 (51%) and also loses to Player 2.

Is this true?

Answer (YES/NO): YES